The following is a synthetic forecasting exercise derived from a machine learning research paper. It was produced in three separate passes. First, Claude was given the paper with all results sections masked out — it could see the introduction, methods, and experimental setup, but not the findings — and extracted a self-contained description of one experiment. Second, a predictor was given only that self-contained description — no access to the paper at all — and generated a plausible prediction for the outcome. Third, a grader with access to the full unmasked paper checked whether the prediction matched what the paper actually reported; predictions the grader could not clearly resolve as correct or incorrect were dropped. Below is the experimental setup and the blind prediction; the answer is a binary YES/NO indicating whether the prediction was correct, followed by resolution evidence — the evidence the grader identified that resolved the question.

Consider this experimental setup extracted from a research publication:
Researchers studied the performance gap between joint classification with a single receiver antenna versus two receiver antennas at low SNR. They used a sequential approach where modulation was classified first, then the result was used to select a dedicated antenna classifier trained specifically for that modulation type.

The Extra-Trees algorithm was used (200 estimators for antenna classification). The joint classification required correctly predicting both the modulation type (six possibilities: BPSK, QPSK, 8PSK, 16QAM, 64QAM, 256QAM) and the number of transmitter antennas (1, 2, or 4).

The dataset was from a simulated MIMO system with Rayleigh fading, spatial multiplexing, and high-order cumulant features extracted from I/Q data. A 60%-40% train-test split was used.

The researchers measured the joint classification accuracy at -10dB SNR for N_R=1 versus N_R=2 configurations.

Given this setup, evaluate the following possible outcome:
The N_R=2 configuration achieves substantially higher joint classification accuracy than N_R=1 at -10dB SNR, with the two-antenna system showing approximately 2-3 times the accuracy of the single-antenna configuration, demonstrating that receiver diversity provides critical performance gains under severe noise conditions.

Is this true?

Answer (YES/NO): YES